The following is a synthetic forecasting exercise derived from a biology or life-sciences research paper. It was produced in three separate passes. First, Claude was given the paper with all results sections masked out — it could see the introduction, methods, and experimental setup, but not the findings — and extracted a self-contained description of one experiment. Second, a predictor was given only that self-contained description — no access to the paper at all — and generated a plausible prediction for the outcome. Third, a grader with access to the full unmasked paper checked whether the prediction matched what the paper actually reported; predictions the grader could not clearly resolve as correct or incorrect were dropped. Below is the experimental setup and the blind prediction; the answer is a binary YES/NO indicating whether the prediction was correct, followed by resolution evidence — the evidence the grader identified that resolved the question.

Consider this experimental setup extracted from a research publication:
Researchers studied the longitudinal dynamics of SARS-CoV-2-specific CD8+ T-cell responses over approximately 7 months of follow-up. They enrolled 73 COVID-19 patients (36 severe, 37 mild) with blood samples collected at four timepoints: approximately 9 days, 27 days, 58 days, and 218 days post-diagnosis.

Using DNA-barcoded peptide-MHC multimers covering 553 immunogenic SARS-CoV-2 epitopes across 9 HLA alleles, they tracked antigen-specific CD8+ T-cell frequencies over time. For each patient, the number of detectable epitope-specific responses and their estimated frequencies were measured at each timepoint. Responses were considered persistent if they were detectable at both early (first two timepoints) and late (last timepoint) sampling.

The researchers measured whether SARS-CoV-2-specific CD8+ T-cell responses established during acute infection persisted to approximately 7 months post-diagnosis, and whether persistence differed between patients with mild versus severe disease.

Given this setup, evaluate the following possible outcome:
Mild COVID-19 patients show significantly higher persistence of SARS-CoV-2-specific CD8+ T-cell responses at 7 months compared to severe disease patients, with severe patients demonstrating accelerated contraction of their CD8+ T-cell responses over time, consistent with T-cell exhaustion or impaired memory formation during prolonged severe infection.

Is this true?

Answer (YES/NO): NO